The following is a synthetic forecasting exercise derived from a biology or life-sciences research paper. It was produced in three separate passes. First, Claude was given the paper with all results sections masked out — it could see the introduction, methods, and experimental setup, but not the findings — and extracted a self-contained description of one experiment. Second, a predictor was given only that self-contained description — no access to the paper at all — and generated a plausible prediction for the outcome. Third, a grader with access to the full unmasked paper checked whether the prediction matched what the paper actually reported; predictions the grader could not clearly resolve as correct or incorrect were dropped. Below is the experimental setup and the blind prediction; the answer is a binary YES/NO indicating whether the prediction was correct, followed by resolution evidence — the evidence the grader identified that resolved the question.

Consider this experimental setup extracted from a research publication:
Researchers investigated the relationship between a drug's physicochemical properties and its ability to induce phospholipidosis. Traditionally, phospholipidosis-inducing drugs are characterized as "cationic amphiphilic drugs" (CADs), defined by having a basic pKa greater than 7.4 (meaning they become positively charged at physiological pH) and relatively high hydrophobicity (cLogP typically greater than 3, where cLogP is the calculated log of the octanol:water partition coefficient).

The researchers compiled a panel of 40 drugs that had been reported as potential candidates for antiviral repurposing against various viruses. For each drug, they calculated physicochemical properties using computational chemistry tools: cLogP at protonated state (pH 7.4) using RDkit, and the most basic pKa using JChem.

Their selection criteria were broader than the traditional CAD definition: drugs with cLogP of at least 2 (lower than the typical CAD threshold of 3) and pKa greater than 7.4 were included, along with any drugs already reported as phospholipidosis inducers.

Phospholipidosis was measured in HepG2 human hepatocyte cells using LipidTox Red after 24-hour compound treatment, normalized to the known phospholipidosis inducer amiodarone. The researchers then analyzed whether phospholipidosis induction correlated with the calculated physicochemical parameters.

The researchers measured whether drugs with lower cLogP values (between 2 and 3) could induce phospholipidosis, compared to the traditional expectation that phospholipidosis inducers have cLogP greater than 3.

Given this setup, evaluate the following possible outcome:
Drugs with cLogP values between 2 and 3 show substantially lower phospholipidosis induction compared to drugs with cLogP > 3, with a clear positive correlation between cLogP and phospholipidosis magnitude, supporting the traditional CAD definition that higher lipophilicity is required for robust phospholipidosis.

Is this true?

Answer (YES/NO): NO